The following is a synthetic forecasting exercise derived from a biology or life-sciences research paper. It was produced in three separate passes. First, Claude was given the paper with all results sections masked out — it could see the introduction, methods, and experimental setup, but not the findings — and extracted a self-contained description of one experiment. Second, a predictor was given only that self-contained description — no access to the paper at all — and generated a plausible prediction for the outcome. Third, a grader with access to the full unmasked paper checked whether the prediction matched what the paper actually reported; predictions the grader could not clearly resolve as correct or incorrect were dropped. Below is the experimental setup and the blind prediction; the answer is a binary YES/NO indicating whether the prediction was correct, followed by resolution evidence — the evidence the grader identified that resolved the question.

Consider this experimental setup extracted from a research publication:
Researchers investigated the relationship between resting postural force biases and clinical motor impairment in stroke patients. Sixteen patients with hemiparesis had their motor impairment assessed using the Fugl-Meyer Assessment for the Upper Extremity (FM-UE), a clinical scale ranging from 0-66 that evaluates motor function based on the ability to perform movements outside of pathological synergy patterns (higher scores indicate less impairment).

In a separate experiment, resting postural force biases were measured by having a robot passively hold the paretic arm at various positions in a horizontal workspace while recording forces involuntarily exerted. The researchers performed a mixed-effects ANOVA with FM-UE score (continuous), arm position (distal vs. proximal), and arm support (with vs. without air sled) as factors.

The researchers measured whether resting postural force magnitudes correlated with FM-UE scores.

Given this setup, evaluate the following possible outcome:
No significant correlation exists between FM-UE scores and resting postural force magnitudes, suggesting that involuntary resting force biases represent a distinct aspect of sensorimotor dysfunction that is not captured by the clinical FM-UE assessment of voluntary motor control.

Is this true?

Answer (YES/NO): NO